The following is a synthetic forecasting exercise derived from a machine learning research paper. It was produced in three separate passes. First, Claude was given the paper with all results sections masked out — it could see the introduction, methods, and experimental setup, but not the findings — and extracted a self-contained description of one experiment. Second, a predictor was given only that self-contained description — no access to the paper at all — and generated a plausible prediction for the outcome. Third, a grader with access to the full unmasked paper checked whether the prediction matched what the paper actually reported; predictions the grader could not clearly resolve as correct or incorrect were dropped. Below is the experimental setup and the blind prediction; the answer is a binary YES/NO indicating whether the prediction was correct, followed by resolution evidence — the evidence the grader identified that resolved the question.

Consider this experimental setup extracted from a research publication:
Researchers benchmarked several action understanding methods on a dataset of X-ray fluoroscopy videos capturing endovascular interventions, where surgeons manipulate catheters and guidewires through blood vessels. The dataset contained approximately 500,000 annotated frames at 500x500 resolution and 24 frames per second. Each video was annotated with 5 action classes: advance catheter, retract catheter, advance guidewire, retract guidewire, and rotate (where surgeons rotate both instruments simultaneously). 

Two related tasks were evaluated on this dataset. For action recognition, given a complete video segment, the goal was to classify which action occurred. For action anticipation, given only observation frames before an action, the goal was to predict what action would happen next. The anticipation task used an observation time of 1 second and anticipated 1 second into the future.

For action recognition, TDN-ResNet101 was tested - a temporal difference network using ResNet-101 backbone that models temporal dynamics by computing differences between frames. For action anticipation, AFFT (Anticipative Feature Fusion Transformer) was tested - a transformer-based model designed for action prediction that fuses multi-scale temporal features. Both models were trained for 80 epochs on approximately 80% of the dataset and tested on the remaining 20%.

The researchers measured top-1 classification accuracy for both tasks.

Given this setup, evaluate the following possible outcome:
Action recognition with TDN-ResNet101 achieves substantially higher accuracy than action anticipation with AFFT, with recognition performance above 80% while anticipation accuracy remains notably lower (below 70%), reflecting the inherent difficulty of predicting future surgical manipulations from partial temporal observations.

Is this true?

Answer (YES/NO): NO